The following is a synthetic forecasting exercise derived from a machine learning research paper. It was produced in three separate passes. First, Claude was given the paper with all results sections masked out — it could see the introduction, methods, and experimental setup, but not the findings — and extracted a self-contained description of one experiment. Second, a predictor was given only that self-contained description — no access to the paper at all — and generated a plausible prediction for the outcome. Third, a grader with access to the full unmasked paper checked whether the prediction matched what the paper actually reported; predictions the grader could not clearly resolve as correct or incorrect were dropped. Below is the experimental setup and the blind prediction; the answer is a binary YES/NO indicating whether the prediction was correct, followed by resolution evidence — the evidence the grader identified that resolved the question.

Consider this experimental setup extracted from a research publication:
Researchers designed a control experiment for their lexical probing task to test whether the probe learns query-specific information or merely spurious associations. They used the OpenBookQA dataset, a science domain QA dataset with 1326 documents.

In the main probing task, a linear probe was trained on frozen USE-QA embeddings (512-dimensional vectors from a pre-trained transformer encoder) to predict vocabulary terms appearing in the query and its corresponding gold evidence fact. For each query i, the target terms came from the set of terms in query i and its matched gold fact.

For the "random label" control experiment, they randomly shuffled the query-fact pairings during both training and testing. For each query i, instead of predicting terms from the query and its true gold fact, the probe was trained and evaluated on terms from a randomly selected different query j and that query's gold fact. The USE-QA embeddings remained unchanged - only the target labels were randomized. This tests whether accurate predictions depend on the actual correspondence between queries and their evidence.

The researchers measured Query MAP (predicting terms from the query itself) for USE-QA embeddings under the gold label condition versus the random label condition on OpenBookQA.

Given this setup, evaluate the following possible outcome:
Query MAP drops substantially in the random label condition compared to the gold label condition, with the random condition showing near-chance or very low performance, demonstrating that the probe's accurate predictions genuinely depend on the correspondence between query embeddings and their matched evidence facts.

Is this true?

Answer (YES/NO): YES